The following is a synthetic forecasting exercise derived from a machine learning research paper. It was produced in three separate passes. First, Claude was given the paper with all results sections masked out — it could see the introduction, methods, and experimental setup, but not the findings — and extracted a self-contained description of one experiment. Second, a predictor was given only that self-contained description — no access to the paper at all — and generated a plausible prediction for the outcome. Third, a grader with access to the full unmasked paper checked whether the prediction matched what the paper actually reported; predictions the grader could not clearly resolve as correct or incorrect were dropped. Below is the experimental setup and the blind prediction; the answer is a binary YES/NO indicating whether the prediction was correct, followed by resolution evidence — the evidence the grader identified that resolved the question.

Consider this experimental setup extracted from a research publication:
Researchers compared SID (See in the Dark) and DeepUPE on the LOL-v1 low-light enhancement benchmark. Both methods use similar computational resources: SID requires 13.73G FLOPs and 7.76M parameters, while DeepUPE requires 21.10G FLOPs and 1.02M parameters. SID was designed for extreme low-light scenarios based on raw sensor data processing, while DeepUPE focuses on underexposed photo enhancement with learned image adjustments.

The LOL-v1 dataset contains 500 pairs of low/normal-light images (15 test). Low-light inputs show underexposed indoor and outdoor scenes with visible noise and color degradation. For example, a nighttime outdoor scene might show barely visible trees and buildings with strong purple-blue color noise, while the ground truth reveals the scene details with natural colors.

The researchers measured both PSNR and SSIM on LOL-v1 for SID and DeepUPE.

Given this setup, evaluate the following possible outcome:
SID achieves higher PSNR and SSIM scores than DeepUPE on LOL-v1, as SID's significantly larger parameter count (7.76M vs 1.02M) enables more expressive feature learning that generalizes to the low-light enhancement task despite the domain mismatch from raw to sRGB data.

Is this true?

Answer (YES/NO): NO